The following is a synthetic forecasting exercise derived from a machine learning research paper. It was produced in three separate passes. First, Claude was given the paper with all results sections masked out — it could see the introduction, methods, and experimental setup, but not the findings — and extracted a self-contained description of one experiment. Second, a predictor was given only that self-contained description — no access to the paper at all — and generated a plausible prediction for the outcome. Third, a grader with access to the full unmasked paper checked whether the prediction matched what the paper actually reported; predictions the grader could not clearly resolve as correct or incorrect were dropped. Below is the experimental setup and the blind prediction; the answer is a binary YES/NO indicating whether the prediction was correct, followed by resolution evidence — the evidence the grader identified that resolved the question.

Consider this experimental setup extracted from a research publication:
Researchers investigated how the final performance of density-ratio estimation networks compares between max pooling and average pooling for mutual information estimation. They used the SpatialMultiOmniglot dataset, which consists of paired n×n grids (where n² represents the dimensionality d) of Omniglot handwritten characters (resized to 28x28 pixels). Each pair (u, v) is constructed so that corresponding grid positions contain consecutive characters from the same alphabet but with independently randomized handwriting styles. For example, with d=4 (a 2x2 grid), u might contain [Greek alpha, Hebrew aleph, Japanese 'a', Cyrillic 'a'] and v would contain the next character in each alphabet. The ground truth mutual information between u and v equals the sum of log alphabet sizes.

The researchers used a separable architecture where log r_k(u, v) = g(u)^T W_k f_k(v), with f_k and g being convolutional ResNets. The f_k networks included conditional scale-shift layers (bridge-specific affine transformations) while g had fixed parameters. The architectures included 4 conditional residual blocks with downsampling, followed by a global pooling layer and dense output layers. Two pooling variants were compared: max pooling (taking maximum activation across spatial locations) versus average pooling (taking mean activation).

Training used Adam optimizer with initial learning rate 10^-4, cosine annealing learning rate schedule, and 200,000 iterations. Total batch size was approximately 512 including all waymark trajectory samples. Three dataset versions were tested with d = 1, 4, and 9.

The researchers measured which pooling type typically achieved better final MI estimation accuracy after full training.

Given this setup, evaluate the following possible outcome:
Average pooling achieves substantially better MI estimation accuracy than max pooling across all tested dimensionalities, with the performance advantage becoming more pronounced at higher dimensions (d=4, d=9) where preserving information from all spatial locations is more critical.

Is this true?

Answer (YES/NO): NO